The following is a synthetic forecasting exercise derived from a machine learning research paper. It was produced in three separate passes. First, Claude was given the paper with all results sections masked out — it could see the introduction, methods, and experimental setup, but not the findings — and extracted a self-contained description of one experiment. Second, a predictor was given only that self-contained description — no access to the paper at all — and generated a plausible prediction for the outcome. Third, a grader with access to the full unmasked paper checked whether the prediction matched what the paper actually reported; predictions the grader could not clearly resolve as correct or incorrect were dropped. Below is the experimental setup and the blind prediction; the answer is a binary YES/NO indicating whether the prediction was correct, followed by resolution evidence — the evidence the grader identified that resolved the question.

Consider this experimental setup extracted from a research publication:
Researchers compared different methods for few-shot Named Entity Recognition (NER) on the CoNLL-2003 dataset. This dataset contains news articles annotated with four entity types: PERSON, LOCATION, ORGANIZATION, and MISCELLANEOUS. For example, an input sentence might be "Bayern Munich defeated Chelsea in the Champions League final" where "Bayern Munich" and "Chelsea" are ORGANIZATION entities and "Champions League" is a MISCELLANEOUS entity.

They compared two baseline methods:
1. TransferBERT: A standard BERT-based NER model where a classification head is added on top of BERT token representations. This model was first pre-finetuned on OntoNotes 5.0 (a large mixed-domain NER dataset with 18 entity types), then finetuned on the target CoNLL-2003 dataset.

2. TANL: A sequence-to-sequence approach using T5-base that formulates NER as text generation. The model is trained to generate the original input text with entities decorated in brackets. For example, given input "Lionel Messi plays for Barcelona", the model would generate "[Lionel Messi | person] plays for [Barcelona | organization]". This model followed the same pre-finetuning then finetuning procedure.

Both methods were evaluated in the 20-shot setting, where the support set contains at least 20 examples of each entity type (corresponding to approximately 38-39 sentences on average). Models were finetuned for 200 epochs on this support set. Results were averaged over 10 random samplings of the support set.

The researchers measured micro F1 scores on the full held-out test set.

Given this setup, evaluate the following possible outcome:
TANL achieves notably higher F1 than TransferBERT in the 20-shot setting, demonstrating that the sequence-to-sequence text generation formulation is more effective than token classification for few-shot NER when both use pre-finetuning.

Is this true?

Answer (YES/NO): NO